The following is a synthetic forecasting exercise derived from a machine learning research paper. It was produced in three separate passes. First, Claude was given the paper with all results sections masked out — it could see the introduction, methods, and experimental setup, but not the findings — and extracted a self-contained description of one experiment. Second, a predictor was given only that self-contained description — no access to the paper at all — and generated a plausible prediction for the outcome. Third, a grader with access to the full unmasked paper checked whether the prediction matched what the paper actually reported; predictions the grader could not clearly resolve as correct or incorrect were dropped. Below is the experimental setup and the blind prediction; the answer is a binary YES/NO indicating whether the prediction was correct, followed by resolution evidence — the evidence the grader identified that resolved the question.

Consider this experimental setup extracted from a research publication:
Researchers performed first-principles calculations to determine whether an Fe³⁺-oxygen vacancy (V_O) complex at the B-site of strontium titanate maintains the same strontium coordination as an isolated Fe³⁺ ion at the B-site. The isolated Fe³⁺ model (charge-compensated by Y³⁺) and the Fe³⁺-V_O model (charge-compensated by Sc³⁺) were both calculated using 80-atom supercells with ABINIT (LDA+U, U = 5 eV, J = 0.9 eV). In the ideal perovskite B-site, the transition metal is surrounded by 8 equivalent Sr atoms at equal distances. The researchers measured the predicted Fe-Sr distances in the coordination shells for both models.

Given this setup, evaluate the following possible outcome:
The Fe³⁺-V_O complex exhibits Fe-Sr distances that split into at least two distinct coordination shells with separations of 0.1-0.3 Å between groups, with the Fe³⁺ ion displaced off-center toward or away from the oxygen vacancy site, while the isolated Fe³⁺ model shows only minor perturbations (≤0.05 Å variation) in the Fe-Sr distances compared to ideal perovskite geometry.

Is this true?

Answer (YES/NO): NO